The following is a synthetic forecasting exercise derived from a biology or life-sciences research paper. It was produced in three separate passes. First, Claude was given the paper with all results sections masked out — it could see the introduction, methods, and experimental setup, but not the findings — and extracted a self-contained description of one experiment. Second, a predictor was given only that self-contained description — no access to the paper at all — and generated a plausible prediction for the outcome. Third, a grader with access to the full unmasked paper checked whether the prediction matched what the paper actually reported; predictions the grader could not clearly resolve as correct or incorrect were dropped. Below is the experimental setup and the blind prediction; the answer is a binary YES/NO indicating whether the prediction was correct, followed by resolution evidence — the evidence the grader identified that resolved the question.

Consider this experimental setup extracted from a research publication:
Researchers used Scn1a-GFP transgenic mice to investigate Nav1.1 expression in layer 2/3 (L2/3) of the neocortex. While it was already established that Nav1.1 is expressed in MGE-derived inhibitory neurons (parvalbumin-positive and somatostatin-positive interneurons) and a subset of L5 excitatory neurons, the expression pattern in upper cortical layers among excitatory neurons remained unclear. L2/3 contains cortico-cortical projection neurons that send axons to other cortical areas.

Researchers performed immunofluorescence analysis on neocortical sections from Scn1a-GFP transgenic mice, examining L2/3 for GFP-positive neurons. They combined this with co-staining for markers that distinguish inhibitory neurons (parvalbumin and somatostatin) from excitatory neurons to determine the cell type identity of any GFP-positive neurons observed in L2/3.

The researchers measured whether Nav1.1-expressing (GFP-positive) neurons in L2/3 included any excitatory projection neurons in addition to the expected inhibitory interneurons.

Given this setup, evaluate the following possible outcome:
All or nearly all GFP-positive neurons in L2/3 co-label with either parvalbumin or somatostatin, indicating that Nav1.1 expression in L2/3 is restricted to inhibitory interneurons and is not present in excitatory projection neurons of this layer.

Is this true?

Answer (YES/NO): NO